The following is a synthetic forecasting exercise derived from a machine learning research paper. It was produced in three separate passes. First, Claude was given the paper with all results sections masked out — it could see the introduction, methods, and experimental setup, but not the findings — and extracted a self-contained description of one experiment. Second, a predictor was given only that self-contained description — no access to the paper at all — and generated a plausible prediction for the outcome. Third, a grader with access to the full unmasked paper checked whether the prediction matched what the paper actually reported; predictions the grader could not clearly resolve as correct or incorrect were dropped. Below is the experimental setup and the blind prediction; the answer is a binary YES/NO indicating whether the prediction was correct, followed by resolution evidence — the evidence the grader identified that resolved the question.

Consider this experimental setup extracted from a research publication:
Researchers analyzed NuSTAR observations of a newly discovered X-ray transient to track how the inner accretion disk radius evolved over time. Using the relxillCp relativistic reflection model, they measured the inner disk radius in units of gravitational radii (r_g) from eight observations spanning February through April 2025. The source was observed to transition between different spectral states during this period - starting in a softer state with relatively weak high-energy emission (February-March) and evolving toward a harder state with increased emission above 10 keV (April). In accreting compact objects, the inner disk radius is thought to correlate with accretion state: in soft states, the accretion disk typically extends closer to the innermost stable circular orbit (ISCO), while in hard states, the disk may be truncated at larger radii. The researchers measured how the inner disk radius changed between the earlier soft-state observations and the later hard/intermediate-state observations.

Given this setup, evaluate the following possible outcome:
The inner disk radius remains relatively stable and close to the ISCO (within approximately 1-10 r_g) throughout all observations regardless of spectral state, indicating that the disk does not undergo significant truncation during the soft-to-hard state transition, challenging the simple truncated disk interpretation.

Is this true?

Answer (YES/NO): NO